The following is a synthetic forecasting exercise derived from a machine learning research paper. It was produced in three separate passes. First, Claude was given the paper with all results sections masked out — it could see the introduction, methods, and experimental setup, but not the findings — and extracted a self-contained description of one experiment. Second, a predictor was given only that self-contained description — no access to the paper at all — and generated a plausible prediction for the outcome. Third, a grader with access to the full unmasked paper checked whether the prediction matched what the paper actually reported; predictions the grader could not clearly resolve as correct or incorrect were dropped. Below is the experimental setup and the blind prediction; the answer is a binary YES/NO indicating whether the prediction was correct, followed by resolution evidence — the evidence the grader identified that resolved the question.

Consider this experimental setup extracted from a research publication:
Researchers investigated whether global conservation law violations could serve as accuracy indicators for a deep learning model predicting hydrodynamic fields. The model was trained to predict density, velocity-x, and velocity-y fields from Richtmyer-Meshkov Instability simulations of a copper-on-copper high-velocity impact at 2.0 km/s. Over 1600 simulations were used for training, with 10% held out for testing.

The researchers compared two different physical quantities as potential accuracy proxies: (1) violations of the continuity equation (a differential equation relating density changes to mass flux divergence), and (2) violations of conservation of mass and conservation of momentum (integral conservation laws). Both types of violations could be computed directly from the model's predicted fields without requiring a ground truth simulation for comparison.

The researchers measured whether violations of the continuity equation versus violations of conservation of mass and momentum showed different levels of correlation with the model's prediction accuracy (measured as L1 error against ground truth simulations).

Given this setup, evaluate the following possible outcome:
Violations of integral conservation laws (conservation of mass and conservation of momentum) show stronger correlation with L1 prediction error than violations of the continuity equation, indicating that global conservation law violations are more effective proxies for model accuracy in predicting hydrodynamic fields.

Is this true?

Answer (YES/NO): YES